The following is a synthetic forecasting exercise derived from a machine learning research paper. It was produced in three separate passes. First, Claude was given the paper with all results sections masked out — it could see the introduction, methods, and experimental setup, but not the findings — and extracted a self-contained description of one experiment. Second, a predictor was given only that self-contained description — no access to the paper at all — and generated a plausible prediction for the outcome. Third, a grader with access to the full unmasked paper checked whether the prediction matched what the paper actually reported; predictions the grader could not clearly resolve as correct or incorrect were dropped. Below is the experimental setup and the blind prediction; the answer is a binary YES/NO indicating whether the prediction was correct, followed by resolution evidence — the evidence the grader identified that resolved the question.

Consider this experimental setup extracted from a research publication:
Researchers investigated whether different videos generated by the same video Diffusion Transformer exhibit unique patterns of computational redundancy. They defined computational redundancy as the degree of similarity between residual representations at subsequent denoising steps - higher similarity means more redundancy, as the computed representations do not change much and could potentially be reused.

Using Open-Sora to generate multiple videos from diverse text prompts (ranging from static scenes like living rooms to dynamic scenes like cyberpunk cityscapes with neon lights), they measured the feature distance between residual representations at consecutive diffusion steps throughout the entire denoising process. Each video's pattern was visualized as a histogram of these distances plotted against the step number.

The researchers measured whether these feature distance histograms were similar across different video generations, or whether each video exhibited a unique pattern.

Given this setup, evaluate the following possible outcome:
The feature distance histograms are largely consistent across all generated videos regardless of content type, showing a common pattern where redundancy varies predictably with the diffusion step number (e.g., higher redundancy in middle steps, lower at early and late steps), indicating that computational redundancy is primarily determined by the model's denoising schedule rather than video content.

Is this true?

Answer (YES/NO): NO